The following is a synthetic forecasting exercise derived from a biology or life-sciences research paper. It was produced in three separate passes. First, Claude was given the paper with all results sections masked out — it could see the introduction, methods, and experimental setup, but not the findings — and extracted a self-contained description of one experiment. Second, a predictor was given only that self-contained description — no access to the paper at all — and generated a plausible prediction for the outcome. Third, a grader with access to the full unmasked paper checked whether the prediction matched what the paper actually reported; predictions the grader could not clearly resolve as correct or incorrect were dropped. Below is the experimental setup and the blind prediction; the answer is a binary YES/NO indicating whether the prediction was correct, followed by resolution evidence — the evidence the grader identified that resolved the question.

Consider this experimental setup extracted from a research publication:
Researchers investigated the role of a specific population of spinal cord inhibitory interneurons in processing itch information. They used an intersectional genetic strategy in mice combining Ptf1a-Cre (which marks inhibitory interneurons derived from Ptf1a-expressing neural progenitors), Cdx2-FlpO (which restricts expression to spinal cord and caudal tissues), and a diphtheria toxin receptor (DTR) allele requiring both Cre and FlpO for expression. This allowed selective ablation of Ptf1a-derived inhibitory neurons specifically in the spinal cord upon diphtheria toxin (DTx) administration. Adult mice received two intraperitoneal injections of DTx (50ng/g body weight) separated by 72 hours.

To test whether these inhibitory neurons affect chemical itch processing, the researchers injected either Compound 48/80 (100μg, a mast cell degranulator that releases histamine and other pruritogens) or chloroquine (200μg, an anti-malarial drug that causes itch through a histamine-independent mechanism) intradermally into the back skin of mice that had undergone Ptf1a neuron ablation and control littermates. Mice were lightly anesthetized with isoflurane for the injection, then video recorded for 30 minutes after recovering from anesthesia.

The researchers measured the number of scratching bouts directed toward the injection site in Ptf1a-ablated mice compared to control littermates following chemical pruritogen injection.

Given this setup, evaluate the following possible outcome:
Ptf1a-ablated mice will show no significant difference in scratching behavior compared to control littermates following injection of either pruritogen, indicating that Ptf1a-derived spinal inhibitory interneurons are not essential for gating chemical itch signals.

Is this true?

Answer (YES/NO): YES